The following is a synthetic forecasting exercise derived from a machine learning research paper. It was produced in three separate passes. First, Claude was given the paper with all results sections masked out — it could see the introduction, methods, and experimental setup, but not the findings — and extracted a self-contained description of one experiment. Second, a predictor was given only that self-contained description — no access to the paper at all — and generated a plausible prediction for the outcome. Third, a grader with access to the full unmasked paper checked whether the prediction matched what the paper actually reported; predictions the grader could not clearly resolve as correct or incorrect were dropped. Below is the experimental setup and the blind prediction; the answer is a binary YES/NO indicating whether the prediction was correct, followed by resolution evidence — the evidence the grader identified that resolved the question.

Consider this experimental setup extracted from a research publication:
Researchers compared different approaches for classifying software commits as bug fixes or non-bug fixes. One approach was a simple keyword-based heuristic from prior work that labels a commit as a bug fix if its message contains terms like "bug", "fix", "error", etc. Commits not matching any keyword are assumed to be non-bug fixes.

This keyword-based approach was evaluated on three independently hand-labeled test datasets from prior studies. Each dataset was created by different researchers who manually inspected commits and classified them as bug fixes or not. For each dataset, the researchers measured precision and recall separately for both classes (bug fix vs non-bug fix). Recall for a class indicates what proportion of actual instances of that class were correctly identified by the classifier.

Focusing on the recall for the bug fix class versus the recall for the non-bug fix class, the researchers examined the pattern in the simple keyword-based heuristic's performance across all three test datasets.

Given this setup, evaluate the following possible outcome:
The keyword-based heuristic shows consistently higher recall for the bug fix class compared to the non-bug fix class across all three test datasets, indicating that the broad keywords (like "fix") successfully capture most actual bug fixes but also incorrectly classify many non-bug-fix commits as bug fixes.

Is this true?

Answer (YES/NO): NO